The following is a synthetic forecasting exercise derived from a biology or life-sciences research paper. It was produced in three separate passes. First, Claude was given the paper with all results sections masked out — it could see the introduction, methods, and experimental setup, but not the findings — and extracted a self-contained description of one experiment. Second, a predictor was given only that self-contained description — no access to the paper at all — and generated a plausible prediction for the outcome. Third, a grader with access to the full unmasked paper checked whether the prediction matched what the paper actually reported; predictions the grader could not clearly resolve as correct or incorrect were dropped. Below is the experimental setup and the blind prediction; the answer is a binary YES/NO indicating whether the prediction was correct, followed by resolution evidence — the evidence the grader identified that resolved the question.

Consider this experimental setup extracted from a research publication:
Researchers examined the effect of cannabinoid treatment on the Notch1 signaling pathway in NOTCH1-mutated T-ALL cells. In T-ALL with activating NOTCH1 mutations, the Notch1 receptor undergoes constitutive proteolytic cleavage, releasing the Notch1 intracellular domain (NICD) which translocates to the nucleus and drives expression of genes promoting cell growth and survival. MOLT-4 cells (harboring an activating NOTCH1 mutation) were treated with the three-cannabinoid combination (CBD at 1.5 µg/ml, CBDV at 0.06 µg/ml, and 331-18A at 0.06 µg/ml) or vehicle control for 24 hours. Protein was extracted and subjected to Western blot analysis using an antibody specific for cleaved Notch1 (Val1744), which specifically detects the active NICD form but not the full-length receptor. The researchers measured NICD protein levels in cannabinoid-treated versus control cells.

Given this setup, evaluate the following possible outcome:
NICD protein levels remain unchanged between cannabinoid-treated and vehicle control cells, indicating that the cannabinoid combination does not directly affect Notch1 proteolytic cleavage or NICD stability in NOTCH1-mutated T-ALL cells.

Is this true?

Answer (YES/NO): NO